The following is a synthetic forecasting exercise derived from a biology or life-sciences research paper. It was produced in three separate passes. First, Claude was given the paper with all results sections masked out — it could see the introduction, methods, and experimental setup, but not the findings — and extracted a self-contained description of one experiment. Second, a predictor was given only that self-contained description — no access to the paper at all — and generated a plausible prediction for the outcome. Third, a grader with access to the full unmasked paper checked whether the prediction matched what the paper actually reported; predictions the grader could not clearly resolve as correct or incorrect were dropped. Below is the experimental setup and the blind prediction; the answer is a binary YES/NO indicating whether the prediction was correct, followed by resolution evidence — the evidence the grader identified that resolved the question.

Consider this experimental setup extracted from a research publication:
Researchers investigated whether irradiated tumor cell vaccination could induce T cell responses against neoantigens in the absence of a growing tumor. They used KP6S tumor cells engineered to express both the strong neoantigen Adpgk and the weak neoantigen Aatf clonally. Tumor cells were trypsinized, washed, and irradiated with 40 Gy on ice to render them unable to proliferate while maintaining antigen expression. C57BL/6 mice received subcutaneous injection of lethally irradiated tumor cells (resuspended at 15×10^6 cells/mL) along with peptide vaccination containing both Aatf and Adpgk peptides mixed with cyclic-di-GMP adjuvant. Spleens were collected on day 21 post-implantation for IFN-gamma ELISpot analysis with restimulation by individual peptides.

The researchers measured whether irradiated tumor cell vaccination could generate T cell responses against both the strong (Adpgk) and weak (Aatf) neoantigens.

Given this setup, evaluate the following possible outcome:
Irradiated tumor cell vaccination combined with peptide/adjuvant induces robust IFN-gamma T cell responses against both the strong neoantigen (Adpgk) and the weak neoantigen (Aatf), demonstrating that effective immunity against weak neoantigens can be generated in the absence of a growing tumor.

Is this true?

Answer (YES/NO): NO